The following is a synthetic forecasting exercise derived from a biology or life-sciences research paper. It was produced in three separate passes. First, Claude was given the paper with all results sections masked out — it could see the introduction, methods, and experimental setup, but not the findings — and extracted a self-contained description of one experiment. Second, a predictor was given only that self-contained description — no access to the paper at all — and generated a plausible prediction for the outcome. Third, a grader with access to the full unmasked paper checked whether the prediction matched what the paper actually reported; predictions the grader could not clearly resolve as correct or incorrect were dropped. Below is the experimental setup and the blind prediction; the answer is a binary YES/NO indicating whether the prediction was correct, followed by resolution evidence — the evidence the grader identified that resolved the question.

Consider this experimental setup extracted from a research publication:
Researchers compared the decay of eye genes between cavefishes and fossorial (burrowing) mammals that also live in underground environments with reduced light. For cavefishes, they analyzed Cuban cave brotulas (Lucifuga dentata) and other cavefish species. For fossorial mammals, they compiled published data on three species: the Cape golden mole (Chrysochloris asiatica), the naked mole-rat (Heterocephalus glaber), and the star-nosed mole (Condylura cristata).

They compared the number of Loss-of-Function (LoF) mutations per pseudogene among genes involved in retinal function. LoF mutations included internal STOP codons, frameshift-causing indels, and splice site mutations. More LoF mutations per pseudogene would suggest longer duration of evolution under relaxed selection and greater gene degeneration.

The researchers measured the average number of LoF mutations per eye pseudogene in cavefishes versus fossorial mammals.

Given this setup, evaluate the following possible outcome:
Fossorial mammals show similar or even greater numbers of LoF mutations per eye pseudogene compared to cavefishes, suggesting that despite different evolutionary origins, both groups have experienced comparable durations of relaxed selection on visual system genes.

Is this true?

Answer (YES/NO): NO